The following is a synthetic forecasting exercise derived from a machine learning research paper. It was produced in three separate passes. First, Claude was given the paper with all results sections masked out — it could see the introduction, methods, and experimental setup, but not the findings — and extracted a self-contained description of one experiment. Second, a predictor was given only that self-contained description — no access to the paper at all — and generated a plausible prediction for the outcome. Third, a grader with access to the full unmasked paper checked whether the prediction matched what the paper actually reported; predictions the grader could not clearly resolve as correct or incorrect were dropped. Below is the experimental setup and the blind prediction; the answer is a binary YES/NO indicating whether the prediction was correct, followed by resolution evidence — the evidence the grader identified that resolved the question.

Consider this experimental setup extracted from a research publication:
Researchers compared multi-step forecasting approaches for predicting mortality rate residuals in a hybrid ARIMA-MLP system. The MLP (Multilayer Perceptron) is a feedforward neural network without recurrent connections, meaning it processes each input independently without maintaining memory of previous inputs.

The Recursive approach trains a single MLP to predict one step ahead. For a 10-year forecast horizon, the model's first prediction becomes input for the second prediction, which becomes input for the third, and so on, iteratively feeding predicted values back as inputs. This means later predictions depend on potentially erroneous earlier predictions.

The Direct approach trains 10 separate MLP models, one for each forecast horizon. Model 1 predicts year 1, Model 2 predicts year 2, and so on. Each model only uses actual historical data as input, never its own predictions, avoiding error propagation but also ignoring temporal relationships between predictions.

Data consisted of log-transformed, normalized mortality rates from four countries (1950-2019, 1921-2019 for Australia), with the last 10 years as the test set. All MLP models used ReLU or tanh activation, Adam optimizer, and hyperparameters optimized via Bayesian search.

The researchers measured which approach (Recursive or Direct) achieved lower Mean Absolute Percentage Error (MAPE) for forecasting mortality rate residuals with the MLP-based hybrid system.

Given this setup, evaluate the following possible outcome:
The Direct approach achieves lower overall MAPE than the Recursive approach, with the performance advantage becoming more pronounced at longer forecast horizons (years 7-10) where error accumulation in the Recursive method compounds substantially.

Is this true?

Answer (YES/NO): NO